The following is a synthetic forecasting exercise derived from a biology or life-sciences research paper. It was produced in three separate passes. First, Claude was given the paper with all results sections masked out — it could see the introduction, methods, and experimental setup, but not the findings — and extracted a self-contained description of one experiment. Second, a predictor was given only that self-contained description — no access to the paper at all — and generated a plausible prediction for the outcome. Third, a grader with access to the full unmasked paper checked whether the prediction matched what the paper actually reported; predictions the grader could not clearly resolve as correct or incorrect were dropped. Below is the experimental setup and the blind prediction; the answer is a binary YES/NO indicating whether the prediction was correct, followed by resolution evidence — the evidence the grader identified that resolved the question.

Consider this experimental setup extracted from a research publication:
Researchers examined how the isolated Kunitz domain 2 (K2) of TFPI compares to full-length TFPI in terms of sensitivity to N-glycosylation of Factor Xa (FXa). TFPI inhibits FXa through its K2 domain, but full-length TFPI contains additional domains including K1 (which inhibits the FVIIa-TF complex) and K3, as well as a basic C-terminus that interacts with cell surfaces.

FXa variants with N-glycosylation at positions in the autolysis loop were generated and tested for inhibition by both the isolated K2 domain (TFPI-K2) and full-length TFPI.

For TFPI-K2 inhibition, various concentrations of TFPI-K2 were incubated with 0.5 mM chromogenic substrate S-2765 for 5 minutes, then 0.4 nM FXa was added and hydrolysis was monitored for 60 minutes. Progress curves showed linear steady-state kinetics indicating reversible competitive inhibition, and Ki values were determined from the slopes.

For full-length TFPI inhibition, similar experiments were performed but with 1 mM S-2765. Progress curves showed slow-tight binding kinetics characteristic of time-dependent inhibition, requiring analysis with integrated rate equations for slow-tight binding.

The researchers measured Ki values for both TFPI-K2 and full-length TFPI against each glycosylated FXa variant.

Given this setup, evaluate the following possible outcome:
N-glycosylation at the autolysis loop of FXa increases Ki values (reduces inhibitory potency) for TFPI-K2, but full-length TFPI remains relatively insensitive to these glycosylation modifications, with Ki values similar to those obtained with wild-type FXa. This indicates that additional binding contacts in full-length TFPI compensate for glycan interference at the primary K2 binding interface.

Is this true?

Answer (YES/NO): NO